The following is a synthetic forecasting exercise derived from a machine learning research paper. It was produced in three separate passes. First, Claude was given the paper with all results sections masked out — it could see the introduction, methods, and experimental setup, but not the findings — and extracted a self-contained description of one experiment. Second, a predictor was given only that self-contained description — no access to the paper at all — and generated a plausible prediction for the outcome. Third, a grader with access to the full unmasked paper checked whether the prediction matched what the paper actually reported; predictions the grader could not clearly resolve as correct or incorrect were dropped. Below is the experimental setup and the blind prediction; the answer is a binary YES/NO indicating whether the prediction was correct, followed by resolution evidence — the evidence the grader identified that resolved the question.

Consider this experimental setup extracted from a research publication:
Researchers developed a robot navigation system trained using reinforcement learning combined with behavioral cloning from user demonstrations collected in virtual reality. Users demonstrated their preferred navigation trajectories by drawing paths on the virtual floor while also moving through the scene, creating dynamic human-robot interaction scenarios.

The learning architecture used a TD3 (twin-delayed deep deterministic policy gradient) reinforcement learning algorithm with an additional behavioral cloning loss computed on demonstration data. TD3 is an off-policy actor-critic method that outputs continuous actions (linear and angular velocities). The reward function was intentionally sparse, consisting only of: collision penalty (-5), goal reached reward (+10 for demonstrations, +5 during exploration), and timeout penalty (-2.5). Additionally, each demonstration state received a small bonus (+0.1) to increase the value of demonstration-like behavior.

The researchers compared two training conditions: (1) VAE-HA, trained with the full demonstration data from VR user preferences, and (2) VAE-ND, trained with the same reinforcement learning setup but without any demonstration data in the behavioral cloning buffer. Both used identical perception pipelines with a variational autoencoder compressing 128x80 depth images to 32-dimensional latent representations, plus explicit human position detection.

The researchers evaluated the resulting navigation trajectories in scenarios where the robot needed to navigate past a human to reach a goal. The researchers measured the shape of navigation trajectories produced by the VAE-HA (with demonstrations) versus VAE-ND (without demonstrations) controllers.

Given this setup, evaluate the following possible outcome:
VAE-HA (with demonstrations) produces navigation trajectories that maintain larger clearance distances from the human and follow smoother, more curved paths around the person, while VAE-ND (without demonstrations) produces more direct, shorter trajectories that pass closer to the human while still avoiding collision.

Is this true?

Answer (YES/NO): NO